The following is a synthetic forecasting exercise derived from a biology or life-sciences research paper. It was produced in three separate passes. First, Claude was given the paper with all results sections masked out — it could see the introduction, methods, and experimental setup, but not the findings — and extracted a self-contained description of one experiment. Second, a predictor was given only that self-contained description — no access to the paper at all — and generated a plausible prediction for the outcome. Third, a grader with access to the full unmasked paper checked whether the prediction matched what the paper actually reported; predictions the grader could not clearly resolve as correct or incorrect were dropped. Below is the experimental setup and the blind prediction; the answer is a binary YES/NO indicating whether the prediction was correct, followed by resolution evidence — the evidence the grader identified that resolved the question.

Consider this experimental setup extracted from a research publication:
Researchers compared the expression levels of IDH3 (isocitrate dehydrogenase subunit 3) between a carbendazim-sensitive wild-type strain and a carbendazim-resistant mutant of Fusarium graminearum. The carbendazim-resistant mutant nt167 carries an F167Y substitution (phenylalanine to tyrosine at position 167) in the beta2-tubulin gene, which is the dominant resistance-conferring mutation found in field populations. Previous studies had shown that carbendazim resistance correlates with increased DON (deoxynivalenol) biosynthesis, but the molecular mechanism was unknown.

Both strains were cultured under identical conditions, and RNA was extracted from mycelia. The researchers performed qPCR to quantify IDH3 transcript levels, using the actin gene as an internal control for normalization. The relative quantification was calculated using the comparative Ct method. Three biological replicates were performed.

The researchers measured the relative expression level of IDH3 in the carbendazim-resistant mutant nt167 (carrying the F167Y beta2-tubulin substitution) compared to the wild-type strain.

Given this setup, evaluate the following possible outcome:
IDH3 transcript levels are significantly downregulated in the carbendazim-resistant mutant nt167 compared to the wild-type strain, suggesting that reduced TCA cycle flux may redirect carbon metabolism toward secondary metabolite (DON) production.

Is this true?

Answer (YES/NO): YES